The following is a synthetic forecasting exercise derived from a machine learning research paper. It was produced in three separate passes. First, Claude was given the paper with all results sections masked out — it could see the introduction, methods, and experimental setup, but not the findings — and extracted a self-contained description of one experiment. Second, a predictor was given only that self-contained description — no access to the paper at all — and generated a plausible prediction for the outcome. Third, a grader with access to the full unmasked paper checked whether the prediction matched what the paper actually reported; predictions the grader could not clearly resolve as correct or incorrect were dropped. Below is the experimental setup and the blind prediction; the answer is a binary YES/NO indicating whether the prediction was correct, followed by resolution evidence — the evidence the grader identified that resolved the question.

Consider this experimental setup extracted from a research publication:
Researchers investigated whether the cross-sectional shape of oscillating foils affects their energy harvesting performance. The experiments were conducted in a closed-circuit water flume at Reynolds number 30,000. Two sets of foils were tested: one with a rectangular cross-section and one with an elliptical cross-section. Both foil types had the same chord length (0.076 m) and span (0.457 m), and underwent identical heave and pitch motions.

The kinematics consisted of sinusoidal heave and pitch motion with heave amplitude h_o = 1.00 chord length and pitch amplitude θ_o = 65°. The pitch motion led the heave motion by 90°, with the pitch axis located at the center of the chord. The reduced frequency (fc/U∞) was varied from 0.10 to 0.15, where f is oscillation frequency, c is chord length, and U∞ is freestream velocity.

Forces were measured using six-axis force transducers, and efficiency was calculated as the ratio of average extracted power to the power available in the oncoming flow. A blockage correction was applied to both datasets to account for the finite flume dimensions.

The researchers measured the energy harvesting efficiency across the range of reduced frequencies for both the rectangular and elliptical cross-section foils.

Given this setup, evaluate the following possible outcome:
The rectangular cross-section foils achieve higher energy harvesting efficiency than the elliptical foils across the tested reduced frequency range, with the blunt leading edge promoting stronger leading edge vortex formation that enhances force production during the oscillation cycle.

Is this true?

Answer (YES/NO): NO